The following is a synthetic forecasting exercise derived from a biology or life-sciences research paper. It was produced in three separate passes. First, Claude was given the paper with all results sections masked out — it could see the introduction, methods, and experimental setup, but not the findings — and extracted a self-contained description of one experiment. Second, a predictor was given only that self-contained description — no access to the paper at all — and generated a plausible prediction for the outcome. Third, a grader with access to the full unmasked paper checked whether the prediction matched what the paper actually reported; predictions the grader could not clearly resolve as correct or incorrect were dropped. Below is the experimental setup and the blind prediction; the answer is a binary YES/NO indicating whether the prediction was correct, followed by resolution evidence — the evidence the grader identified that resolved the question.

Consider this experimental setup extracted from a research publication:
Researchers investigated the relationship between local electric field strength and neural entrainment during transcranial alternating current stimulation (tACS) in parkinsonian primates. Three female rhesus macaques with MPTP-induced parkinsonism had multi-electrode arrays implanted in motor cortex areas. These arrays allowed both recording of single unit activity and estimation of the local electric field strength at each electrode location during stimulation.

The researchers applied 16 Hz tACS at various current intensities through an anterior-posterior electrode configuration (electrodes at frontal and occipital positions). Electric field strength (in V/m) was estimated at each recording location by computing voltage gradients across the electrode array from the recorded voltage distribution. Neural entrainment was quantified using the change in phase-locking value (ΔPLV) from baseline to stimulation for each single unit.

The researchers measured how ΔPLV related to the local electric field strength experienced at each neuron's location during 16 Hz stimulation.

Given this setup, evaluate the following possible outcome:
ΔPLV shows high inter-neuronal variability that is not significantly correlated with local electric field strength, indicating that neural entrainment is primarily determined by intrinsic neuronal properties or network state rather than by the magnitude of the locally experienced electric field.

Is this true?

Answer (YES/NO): NO